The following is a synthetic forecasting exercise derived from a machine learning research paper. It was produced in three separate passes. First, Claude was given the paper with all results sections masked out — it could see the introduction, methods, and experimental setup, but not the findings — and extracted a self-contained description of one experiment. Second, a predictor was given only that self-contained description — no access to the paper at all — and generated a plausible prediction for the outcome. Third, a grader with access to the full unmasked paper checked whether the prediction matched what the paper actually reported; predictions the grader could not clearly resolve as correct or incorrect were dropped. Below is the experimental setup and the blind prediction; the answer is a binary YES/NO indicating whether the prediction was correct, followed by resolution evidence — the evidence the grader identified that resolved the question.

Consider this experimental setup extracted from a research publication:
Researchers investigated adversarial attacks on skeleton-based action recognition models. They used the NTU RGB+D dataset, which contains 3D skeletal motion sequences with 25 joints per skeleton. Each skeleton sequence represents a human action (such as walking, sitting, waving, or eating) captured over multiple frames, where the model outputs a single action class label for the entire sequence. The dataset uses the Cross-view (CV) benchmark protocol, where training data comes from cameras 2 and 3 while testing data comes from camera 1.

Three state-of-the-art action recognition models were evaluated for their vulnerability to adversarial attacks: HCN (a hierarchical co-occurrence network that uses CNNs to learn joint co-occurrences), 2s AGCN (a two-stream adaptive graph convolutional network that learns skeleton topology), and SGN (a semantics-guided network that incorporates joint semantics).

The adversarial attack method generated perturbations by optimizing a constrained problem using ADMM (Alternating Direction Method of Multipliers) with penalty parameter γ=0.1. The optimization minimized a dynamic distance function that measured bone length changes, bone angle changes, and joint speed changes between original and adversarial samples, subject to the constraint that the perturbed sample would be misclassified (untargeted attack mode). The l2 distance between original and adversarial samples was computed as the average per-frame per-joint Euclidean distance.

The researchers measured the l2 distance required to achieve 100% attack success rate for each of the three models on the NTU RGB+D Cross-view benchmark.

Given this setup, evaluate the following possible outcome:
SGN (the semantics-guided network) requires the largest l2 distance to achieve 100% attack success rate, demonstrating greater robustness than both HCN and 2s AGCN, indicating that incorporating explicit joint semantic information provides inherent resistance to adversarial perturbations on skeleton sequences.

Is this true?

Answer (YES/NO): NO